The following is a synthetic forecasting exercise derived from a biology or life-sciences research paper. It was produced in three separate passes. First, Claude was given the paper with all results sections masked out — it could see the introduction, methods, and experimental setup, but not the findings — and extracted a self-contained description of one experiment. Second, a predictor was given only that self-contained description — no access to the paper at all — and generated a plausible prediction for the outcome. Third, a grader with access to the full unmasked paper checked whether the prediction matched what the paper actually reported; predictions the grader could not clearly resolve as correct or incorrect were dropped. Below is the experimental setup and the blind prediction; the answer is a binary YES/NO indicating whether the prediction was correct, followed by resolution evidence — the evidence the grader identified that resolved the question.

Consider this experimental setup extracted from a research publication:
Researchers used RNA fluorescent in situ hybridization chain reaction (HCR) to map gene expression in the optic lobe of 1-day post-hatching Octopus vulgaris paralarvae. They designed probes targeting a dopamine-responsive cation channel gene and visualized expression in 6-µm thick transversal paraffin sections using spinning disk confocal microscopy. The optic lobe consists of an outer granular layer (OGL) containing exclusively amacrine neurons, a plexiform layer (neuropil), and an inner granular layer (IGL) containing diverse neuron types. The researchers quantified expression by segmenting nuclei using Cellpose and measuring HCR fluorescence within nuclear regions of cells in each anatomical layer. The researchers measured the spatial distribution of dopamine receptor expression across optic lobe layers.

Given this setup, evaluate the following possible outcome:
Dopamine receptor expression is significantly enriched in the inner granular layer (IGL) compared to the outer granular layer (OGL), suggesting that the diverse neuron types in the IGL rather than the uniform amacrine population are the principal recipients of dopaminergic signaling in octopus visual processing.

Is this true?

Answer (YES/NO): YES